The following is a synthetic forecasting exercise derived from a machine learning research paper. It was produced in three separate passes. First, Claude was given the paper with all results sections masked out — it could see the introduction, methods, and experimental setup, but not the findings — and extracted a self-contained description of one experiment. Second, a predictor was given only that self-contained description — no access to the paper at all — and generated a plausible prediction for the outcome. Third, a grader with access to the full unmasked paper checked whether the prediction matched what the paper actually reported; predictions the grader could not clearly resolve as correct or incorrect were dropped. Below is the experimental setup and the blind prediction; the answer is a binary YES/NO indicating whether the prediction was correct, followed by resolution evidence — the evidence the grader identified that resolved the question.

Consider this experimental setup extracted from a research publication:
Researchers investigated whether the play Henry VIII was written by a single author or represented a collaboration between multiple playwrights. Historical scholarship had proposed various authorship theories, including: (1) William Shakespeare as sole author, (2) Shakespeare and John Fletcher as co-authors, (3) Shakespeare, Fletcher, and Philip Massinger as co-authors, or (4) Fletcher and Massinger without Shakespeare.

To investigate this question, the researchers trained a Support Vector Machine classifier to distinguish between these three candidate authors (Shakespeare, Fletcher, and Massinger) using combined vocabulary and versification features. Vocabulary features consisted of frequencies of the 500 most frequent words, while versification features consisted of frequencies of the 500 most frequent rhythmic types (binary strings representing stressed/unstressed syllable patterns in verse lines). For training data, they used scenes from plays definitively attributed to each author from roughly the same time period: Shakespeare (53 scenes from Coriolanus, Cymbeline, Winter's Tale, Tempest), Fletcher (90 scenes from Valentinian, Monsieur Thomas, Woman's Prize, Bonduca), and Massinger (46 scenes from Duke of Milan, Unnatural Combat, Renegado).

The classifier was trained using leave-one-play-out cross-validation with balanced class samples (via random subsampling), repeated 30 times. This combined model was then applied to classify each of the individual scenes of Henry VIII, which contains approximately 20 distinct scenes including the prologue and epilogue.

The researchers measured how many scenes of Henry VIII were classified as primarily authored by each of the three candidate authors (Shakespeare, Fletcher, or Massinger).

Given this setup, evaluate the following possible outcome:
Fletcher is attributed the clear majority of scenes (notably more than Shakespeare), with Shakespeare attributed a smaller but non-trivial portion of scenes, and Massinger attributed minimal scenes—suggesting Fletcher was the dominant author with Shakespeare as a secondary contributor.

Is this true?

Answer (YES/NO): NO